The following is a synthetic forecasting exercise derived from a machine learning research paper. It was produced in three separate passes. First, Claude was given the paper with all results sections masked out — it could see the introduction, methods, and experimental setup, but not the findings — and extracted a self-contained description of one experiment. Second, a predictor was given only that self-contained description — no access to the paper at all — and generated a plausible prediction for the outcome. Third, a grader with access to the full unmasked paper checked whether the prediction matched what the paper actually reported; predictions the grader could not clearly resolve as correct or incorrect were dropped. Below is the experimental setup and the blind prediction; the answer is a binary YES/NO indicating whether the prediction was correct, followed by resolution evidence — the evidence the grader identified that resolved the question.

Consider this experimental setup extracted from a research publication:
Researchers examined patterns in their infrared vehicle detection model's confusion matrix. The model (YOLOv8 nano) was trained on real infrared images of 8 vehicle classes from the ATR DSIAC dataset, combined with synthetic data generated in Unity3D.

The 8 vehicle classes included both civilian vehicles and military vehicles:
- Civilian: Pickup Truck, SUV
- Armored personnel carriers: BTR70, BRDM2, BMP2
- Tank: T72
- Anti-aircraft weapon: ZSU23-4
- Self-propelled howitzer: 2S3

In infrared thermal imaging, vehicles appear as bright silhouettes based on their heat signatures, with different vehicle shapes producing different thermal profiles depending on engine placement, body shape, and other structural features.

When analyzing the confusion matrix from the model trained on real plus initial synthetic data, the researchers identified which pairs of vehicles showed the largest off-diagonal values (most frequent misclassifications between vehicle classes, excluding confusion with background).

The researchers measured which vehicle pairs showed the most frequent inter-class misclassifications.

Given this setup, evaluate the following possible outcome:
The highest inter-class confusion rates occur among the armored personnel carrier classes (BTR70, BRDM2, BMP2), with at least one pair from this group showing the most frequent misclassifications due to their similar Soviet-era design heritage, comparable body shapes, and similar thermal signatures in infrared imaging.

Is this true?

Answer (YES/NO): NO